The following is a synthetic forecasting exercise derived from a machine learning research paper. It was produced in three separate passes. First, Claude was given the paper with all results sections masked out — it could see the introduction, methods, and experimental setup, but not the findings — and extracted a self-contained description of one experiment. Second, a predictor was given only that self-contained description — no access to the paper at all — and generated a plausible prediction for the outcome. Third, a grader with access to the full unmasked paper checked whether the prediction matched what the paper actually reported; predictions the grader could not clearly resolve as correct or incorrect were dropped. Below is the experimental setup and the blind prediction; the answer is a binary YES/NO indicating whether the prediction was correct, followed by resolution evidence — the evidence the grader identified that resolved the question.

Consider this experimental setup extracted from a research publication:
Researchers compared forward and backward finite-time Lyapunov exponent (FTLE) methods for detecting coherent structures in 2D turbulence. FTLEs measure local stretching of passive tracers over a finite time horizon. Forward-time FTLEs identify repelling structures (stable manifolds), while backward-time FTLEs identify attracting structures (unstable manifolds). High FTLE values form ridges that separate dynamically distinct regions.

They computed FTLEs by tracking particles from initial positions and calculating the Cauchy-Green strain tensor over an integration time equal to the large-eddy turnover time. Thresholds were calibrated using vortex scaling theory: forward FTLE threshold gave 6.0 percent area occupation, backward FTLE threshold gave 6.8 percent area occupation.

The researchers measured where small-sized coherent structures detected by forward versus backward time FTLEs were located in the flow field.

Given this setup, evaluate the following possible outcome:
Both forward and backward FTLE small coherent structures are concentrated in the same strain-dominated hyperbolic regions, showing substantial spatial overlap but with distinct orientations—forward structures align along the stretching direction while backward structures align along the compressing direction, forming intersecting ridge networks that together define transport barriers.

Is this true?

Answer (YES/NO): NO